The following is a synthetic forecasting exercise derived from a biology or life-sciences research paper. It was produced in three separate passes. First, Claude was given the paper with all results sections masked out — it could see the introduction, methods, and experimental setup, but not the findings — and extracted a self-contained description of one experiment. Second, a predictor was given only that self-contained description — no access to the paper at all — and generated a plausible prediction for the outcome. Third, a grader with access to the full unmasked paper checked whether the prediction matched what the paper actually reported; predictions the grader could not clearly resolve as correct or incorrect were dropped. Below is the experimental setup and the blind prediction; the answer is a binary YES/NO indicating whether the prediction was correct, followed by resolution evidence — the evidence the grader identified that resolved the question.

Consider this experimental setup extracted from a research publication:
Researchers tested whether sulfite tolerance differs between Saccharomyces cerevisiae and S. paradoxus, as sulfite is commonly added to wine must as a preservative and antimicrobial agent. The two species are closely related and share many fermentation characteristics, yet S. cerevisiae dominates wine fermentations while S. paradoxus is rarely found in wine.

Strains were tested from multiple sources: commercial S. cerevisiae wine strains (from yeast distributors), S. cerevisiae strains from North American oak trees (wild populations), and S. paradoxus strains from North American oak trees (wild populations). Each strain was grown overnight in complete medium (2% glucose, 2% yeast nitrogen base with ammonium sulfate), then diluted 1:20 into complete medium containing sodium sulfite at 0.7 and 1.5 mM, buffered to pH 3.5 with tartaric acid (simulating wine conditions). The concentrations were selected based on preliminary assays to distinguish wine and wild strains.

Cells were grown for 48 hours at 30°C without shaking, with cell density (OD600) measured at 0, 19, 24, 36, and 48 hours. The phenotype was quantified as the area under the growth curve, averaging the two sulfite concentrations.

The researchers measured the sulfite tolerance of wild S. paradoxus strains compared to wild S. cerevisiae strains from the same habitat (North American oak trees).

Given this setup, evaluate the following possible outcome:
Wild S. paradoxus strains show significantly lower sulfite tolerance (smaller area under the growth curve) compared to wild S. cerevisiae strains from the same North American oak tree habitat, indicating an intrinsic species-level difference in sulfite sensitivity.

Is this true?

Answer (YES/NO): NO